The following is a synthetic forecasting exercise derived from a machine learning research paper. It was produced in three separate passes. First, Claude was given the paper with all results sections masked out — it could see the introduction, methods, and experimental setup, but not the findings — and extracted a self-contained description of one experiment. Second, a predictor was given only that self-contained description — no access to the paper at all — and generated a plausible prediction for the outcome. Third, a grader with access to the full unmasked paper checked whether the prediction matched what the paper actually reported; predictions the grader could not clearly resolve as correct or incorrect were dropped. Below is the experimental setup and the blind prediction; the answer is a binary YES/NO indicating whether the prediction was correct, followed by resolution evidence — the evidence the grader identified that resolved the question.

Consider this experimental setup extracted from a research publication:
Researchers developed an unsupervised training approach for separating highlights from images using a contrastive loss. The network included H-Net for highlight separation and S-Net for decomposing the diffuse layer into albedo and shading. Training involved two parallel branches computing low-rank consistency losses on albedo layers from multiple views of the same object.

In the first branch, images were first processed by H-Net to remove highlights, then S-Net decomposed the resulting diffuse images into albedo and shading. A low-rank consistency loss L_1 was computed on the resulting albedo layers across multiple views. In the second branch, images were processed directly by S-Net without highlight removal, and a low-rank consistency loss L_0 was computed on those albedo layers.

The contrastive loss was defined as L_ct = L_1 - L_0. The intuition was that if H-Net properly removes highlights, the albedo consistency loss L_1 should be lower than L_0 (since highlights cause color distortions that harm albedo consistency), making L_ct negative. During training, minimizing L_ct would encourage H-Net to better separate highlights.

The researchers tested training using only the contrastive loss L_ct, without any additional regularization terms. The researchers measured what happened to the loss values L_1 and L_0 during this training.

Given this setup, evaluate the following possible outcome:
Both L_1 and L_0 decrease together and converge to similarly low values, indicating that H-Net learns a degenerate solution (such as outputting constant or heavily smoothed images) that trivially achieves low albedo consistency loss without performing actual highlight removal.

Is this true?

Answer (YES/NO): NO